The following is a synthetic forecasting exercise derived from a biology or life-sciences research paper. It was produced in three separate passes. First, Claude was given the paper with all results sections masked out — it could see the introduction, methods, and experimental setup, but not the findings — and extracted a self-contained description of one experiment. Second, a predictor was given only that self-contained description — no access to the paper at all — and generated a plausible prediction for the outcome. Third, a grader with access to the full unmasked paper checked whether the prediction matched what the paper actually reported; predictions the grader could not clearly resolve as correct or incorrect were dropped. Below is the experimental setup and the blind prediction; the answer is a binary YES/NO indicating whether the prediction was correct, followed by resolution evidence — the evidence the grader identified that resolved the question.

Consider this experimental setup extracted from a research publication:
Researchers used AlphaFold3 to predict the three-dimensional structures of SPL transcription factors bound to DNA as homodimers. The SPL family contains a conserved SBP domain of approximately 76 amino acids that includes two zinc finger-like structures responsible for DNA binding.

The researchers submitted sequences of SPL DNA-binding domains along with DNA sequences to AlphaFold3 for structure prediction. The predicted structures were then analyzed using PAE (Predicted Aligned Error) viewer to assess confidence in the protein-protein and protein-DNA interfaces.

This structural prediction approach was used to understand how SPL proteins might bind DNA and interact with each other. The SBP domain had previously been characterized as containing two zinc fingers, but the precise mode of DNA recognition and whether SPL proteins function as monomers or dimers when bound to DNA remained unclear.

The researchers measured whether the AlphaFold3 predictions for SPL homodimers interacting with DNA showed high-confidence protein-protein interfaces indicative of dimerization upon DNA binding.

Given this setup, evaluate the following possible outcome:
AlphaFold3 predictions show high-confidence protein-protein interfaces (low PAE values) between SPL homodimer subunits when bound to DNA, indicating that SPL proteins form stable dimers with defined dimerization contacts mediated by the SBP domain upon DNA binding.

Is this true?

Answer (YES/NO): NO